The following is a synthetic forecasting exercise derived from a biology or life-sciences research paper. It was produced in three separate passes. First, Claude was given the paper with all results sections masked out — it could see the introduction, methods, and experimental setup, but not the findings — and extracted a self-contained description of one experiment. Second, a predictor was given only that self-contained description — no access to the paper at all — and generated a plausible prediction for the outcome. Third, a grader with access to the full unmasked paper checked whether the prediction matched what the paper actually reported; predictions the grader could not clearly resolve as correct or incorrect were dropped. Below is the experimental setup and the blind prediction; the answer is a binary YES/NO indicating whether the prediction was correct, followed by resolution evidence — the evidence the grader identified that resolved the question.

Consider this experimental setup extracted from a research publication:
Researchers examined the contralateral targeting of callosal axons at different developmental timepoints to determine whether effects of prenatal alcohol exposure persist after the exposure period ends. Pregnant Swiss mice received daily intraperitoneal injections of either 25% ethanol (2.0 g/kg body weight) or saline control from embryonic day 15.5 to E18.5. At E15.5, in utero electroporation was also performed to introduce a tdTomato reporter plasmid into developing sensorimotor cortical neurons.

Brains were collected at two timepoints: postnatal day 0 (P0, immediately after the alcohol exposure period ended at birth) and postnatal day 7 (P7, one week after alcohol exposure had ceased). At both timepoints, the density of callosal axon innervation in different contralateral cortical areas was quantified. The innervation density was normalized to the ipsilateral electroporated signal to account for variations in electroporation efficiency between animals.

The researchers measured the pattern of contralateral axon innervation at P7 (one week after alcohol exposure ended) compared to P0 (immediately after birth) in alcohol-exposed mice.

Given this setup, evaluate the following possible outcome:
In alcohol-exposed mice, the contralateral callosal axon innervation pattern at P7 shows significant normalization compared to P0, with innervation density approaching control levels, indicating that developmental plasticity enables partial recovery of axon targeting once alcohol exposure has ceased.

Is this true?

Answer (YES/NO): NO